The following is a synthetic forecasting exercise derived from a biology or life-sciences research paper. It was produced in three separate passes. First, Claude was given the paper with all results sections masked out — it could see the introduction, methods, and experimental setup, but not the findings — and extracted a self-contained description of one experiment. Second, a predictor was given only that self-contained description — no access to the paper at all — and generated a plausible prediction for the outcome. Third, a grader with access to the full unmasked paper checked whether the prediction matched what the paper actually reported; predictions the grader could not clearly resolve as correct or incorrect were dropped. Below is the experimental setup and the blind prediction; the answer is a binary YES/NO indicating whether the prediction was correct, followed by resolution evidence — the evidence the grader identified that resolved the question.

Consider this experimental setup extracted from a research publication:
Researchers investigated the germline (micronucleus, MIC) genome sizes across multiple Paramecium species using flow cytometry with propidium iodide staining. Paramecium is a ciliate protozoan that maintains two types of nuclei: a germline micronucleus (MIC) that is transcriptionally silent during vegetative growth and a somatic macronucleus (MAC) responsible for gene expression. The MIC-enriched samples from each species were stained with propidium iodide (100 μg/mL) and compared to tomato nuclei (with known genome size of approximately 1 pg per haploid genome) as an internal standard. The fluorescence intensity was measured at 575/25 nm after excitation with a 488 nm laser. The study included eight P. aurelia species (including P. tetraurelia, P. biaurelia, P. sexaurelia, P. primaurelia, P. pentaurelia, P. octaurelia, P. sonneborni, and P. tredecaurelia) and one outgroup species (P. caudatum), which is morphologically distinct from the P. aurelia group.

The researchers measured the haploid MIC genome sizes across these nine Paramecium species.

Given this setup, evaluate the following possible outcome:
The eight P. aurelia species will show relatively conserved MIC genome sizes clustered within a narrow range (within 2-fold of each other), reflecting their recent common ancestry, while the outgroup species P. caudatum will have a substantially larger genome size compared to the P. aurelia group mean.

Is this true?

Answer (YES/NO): NO